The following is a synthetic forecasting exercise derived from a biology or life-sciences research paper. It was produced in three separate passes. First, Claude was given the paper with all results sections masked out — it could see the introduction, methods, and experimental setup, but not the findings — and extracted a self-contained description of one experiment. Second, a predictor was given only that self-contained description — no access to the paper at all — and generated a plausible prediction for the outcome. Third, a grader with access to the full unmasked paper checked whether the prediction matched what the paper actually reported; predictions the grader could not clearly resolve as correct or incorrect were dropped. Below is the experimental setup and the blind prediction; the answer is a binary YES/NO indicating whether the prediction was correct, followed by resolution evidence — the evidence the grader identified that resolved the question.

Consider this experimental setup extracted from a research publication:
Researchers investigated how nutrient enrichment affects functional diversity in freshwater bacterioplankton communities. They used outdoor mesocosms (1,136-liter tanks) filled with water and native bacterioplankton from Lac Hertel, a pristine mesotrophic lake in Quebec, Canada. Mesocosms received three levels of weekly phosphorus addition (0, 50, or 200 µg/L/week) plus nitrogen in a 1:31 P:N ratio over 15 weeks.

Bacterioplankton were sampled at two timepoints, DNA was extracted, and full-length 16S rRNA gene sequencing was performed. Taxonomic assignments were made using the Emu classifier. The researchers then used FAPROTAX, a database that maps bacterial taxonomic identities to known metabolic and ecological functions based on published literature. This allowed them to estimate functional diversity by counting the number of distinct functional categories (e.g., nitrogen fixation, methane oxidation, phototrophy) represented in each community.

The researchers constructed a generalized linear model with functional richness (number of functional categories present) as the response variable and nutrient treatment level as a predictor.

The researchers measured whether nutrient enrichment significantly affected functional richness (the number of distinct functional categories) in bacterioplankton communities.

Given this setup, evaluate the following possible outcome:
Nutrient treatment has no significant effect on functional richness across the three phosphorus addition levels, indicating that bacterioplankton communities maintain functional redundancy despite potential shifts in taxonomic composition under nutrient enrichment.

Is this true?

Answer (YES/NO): NO